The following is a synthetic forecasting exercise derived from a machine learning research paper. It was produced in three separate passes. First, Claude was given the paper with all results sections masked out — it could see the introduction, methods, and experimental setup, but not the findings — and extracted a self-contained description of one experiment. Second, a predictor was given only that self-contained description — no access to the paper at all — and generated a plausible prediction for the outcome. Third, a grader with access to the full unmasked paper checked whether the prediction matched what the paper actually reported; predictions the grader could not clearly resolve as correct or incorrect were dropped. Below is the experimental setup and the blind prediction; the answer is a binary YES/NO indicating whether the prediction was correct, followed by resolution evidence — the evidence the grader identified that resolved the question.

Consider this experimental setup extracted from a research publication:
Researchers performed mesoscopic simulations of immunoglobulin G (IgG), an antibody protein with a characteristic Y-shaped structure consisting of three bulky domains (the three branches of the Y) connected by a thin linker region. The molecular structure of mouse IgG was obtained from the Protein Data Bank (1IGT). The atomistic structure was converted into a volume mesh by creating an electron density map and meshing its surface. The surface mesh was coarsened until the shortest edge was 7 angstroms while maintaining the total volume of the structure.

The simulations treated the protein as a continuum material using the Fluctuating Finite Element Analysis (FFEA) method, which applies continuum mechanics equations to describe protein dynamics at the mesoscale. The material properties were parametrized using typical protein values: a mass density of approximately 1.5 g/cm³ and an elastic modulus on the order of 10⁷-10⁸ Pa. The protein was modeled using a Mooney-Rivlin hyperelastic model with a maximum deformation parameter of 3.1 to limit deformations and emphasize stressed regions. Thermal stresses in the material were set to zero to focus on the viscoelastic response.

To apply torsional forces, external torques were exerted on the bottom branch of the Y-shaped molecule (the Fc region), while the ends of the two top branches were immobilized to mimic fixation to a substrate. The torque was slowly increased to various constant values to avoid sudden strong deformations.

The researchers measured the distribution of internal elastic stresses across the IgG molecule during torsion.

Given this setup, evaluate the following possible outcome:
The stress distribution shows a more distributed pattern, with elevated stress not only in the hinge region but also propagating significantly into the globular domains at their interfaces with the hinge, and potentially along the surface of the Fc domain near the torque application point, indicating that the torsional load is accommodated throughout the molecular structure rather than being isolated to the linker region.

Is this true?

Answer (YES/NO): NO